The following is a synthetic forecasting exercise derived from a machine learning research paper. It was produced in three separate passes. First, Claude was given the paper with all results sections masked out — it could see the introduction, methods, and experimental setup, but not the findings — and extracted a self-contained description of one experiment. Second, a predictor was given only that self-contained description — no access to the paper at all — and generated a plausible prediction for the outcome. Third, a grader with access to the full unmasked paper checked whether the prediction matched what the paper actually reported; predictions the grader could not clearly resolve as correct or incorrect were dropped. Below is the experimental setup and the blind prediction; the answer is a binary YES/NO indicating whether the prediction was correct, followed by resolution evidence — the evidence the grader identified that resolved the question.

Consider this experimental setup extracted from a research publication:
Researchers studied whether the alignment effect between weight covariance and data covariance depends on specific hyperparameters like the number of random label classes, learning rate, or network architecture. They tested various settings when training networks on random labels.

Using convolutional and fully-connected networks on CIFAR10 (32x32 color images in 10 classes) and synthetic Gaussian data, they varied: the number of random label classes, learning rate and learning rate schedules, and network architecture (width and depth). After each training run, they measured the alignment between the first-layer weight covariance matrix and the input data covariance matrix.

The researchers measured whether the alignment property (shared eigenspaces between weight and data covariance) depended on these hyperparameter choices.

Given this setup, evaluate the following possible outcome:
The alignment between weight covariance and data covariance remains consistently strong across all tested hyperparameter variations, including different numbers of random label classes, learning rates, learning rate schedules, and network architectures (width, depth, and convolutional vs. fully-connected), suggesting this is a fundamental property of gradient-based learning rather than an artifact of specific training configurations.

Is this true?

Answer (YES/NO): YES